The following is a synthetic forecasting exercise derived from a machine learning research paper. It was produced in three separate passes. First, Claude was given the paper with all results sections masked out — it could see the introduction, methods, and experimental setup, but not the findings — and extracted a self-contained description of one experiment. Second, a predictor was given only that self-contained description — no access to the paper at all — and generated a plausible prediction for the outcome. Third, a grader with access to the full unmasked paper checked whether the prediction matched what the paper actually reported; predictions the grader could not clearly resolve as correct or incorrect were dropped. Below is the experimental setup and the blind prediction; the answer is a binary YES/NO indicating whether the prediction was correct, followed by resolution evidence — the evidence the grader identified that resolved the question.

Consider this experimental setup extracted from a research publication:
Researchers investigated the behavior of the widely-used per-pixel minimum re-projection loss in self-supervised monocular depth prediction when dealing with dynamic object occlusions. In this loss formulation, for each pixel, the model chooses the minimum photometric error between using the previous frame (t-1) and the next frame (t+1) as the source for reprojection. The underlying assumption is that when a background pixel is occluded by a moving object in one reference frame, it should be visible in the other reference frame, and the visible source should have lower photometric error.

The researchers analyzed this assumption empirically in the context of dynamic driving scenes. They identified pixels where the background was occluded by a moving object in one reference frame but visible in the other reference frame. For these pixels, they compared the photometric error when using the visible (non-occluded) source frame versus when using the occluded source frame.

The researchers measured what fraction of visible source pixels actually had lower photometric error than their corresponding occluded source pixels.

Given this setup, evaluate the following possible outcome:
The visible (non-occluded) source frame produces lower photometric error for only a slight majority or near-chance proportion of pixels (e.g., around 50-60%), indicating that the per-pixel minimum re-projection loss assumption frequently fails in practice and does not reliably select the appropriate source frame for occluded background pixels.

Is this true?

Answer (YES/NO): YES